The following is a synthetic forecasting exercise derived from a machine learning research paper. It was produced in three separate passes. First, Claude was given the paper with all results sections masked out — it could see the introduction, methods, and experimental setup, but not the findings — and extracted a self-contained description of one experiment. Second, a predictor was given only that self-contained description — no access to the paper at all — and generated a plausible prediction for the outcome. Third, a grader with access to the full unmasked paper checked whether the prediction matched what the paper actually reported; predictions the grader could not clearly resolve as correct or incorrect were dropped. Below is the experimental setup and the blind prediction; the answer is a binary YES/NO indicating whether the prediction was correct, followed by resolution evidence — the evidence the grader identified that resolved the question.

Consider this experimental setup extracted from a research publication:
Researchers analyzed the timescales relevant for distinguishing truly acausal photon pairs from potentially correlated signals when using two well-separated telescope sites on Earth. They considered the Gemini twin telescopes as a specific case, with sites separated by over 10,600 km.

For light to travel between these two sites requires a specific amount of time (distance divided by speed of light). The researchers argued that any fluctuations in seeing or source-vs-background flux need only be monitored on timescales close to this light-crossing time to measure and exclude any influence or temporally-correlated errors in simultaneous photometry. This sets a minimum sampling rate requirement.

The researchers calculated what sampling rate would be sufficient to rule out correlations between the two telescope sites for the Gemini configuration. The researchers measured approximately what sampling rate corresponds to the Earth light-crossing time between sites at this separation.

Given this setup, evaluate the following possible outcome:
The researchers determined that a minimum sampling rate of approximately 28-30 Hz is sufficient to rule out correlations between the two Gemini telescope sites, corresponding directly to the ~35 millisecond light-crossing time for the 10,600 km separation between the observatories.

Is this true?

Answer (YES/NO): NO